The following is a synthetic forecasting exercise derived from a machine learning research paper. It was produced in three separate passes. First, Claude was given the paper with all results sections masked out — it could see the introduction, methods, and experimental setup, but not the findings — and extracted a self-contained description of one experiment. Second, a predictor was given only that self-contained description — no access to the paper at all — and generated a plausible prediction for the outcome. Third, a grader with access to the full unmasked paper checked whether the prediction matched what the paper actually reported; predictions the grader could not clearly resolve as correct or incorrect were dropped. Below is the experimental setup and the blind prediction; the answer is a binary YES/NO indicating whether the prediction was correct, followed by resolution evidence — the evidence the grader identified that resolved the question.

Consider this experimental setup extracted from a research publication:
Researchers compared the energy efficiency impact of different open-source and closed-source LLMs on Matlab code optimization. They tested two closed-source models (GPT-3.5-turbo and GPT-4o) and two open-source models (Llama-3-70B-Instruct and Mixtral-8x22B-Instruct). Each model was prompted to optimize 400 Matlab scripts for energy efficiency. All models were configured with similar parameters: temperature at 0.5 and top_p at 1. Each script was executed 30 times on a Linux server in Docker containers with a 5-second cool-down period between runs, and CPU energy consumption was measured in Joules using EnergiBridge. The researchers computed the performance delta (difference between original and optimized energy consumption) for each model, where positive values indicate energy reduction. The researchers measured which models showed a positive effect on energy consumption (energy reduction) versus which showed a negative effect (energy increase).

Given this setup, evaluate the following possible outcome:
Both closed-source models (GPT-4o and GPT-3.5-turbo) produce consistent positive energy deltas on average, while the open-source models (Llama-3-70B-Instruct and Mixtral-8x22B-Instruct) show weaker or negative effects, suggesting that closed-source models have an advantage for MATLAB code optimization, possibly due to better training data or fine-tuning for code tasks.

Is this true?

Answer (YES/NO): NO